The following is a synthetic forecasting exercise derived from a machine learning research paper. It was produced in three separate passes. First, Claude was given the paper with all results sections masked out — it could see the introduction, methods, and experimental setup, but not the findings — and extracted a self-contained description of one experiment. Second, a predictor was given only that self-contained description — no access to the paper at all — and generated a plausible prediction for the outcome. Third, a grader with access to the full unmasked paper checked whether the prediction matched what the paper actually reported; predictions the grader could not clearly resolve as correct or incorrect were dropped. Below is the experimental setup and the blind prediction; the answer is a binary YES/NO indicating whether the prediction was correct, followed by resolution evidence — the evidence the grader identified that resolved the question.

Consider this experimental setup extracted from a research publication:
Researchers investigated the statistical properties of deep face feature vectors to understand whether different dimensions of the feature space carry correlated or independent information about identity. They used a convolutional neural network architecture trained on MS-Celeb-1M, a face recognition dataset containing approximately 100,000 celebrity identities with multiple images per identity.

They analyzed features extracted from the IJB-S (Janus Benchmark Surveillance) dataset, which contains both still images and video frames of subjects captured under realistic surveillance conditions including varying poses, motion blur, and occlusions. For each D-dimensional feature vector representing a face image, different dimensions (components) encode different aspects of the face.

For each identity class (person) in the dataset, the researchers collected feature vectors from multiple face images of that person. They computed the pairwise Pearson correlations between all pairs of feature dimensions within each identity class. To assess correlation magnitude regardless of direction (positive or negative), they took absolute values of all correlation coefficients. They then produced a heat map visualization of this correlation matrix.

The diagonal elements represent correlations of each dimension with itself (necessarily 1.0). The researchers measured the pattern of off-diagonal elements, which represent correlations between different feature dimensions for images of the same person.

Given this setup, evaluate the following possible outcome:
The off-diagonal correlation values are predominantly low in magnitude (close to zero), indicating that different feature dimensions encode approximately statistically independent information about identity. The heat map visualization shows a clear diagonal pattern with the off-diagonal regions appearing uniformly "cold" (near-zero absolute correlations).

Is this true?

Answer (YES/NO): YES